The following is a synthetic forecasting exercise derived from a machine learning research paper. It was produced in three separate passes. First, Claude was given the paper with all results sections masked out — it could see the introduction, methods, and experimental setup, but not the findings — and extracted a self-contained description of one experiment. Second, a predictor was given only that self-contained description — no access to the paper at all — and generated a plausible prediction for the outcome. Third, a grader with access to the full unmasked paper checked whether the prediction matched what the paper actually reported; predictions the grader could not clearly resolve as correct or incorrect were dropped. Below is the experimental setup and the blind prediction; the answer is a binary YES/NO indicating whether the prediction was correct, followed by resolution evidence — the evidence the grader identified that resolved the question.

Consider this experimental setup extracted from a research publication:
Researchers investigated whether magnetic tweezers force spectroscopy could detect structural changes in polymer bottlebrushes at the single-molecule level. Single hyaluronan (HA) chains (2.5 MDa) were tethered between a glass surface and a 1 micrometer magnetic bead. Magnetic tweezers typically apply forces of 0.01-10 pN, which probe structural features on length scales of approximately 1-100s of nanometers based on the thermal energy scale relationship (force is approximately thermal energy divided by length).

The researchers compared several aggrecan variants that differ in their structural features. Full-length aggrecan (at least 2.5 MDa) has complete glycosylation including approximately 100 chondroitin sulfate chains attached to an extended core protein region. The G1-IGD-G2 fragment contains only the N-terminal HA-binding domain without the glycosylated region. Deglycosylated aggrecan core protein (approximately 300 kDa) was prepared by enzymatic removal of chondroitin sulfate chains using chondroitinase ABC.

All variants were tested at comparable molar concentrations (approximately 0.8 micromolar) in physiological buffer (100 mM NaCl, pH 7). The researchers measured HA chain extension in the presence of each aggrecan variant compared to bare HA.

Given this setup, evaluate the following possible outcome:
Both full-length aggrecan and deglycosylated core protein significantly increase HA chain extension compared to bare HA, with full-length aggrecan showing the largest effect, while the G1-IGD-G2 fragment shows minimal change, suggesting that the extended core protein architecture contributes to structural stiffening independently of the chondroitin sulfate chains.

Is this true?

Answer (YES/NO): NO